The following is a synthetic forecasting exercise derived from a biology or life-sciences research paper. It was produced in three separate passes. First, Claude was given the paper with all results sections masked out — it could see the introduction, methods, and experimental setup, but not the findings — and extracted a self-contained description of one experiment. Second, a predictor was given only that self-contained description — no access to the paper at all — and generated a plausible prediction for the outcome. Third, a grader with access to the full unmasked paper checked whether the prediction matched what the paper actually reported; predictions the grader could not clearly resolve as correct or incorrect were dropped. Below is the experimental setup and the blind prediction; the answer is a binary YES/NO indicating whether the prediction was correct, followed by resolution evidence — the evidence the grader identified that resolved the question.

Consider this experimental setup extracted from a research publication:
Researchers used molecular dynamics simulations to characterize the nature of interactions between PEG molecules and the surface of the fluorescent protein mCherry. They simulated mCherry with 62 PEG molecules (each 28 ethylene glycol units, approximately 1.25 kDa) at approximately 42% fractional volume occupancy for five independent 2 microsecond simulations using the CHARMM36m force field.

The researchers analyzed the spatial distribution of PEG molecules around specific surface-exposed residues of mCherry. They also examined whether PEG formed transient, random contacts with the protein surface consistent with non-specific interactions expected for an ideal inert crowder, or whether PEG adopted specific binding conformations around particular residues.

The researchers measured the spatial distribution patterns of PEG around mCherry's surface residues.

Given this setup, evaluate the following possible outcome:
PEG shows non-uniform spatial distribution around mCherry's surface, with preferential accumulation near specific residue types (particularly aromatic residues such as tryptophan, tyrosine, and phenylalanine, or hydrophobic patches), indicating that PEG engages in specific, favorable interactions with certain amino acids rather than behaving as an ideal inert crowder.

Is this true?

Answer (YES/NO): NO